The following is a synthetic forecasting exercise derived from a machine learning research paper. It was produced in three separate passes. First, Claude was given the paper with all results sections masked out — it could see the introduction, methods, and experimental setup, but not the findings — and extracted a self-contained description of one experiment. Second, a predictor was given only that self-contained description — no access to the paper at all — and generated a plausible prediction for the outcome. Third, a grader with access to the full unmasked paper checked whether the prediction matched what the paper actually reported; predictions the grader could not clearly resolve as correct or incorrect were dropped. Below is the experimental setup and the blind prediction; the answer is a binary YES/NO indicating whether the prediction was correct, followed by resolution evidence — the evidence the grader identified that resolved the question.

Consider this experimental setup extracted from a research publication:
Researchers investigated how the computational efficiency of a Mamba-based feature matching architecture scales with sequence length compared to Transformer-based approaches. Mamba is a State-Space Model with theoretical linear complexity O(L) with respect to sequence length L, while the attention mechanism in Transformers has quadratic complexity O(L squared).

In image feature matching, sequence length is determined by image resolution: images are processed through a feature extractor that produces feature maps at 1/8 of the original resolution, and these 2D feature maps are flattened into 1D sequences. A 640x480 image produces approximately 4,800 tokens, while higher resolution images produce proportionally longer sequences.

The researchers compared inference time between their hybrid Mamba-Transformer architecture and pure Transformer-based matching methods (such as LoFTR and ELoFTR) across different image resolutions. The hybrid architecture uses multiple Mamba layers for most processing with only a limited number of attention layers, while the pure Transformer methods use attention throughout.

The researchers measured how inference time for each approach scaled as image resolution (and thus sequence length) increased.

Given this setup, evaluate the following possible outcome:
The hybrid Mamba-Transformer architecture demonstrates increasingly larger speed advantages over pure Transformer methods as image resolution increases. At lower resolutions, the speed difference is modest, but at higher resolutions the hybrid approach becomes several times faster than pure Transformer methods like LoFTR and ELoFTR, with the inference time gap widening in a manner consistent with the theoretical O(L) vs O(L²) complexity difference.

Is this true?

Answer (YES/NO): NO